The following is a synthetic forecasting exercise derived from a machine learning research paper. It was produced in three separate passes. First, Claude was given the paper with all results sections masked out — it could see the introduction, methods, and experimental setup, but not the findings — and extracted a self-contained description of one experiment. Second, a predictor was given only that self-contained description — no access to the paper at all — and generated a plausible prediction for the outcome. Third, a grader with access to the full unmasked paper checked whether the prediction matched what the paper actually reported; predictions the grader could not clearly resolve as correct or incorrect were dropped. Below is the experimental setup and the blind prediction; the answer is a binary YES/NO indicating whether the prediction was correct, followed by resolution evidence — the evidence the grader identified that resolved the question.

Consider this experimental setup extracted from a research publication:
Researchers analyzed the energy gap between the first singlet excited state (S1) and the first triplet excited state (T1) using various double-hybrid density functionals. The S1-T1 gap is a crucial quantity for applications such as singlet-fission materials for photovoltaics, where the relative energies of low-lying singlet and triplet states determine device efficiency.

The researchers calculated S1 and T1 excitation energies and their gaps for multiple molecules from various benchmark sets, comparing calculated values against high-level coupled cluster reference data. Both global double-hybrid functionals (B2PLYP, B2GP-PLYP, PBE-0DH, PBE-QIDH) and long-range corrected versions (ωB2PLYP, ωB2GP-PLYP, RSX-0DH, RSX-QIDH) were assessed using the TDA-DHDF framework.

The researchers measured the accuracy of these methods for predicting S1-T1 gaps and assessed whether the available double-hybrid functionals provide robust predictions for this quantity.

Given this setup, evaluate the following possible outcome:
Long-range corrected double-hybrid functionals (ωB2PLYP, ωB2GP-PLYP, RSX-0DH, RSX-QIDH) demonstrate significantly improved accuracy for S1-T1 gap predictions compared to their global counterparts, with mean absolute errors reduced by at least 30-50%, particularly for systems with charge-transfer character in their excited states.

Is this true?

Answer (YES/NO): NO